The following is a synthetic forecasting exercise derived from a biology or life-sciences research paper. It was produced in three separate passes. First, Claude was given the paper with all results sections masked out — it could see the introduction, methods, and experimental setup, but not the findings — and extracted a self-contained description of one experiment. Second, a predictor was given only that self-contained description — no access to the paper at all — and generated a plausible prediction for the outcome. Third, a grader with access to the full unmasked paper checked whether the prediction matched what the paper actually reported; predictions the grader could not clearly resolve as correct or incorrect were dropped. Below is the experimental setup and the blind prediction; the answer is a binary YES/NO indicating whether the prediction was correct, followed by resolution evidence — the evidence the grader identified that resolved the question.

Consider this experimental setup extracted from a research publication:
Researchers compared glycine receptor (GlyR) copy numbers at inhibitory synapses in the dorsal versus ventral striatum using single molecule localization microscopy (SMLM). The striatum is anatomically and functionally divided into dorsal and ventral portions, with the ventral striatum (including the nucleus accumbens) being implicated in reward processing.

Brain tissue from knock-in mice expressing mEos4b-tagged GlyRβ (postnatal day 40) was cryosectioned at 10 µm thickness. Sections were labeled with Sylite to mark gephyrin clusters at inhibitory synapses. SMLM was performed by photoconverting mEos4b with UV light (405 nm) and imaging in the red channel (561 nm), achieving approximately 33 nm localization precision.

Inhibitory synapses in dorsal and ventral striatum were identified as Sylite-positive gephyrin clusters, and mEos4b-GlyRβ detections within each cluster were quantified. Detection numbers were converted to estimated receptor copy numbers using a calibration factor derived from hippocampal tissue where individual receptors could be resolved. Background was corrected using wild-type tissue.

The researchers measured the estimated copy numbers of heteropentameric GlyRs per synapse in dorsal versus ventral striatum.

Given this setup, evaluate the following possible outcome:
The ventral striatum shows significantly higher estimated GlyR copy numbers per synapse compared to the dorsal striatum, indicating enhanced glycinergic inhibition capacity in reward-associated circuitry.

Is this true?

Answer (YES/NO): YES